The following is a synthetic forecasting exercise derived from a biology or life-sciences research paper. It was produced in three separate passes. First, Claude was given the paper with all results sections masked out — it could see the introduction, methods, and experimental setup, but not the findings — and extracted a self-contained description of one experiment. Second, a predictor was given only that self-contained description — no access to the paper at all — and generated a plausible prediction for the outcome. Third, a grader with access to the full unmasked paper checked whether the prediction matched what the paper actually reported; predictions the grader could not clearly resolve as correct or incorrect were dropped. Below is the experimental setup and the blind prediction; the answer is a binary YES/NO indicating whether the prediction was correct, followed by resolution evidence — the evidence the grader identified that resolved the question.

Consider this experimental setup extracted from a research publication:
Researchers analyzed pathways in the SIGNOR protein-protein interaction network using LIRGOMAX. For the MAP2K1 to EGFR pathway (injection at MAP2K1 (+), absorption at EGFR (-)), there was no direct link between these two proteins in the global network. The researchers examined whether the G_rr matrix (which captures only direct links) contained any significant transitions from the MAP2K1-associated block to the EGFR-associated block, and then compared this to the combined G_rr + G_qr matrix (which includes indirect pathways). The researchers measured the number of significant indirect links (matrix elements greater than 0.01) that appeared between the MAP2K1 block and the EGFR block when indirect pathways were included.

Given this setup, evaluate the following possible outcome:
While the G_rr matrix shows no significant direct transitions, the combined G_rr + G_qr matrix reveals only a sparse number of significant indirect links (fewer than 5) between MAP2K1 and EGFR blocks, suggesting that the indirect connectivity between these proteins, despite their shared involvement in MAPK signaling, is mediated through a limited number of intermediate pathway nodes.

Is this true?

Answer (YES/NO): NO